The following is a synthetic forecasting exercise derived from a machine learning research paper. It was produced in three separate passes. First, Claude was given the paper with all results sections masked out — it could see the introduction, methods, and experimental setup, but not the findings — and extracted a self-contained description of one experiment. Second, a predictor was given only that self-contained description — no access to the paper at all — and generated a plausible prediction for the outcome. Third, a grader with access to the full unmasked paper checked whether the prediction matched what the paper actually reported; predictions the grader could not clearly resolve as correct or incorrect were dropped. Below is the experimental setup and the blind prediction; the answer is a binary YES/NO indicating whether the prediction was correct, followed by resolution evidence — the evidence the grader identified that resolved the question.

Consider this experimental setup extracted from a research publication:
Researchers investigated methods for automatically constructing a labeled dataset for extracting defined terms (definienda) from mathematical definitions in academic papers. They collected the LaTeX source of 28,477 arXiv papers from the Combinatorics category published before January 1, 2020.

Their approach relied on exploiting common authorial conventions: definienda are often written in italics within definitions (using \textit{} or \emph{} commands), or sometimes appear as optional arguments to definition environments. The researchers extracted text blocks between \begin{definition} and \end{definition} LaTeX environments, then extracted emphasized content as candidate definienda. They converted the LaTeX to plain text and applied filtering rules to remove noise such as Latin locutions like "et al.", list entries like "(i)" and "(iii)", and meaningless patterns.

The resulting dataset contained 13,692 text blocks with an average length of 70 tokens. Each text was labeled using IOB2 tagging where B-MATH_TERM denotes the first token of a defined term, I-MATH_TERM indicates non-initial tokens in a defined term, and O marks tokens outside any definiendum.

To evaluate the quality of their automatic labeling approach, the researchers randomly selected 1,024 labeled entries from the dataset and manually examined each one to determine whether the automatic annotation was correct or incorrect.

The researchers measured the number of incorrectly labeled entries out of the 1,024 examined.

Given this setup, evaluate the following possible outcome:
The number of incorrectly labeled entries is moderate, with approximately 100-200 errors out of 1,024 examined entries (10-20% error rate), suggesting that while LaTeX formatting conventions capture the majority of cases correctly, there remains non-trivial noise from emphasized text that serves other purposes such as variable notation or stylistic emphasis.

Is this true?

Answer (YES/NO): NO